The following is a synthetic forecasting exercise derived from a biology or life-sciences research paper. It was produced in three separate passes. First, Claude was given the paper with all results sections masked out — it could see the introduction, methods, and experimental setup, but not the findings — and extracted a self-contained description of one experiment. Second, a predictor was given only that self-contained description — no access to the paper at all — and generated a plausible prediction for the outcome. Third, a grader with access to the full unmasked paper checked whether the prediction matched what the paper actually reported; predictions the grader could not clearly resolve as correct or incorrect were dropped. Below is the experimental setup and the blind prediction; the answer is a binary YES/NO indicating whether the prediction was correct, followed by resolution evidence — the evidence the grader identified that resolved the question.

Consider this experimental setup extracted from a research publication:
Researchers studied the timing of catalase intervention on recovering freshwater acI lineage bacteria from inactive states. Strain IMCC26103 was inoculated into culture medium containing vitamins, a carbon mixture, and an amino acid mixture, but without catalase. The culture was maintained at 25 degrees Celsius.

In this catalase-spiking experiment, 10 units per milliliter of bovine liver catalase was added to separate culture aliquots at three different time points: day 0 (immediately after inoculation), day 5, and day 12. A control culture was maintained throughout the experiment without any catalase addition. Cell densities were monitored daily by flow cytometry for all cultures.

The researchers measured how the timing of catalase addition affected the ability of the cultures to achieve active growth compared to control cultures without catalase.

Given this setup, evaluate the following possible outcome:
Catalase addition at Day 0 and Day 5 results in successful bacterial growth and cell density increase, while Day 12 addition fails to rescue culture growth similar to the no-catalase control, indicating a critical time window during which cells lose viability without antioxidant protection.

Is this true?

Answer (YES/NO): NO